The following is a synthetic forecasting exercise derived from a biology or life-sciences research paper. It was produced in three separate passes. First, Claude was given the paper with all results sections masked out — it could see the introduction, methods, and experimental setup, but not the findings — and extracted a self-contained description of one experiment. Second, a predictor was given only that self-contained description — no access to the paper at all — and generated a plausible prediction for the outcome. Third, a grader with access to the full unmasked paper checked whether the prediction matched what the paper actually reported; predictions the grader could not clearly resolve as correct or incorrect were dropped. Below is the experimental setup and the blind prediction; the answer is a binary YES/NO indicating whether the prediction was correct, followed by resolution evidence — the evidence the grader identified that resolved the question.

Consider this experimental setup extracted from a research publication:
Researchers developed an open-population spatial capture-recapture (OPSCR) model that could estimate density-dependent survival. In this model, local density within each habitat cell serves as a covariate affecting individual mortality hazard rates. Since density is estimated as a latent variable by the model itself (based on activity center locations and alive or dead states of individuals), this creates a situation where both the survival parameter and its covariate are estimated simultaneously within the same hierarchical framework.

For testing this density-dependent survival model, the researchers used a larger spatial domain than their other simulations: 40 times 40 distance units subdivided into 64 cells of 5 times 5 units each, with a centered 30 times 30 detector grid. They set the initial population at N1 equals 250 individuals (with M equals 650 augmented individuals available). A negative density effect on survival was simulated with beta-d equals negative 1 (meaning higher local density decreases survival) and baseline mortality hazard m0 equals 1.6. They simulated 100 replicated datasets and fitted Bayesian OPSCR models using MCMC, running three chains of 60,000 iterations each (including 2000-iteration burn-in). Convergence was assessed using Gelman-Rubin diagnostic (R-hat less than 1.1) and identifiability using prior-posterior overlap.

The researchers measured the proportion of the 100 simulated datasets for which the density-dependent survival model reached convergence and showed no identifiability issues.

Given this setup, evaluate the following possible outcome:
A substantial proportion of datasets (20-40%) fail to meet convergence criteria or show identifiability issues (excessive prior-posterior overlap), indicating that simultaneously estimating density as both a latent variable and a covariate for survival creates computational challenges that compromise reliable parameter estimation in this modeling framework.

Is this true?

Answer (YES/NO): NO